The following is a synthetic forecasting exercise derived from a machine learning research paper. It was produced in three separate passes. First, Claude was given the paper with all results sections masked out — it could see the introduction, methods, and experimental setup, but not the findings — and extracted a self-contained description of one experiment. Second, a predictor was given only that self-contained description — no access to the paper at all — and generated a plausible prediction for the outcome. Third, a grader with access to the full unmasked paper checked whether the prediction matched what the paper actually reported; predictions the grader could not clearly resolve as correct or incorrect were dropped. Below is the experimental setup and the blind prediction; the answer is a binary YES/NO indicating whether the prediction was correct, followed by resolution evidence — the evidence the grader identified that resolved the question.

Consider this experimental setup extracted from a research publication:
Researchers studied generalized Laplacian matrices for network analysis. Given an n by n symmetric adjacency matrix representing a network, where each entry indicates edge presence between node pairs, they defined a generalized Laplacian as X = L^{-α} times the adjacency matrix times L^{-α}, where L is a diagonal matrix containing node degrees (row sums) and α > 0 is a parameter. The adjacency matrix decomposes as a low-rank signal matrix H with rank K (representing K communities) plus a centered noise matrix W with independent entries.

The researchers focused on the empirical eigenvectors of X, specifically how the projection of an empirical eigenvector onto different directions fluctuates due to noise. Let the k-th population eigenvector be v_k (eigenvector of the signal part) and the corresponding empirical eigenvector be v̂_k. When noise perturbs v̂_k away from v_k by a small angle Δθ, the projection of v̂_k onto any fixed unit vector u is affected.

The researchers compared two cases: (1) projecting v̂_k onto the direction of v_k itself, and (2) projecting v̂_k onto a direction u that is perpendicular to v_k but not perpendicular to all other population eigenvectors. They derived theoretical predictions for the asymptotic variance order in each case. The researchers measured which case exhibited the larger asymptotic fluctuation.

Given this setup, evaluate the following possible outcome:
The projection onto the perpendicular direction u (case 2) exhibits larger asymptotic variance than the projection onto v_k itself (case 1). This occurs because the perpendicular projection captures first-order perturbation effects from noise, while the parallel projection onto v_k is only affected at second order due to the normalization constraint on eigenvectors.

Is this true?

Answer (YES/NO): YES